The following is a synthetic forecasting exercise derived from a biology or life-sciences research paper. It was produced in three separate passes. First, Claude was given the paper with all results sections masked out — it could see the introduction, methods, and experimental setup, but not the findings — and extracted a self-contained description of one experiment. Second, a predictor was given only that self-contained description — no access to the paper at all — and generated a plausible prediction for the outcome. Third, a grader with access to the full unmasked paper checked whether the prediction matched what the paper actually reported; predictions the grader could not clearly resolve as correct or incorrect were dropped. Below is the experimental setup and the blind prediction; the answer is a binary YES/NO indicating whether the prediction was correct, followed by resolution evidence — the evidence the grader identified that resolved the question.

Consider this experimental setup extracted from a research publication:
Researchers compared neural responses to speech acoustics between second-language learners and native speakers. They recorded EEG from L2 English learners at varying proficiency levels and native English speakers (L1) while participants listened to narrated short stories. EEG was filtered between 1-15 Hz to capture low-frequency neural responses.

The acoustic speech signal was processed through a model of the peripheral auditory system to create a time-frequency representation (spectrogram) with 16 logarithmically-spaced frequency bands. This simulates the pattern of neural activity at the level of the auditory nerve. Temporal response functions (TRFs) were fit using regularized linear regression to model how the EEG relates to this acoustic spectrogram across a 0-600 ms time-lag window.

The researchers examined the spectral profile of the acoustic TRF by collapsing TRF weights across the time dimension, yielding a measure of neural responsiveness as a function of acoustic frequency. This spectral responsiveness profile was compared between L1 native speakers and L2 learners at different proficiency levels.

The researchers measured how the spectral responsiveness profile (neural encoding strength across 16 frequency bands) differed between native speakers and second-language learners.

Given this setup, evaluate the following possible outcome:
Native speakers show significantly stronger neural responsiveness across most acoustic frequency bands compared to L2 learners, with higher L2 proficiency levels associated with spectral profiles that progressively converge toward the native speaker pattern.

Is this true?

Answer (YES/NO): NO